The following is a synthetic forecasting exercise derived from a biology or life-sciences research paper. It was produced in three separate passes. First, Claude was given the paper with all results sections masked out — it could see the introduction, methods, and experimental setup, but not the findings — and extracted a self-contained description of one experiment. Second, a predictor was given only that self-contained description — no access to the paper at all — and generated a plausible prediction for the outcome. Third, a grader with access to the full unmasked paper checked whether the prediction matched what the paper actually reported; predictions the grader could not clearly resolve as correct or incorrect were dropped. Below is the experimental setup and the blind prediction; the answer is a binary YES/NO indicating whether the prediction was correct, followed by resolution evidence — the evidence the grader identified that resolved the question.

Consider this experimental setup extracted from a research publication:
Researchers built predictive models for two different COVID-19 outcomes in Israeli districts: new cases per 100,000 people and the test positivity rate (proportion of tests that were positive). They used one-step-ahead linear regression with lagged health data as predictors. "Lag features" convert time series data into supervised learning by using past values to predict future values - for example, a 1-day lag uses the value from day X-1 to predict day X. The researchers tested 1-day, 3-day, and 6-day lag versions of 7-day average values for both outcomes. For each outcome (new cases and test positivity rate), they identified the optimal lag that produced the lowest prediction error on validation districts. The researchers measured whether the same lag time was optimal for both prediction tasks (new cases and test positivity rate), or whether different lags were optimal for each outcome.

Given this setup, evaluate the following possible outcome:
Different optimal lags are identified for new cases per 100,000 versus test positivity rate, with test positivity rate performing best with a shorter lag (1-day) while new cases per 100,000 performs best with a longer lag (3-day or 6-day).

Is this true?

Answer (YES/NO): NO